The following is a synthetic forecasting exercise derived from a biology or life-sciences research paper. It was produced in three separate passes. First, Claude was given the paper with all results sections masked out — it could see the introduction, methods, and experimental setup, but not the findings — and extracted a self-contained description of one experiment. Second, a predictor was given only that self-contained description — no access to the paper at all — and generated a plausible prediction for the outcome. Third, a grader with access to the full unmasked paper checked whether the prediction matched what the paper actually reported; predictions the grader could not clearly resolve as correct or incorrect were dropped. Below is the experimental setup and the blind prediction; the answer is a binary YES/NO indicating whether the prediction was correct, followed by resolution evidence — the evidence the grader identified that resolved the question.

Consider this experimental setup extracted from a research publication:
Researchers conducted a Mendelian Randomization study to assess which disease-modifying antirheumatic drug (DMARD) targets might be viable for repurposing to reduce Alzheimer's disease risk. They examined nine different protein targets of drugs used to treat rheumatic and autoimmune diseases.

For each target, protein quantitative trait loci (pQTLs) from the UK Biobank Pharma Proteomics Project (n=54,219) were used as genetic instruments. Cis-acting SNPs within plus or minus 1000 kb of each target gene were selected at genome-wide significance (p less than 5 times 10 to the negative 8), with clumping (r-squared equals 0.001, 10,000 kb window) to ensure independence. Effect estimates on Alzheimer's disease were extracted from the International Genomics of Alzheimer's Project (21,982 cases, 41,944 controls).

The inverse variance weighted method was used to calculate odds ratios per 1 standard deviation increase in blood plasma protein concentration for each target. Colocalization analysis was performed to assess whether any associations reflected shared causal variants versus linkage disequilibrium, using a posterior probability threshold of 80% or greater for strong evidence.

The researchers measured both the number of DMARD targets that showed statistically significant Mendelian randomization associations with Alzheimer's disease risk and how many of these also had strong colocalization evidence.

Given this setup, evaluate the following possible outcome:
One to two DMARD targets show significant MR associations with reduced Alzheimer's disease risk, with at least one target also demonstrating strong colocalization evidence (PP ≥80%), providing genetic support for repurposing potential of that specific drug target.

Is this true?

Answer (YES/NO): NO